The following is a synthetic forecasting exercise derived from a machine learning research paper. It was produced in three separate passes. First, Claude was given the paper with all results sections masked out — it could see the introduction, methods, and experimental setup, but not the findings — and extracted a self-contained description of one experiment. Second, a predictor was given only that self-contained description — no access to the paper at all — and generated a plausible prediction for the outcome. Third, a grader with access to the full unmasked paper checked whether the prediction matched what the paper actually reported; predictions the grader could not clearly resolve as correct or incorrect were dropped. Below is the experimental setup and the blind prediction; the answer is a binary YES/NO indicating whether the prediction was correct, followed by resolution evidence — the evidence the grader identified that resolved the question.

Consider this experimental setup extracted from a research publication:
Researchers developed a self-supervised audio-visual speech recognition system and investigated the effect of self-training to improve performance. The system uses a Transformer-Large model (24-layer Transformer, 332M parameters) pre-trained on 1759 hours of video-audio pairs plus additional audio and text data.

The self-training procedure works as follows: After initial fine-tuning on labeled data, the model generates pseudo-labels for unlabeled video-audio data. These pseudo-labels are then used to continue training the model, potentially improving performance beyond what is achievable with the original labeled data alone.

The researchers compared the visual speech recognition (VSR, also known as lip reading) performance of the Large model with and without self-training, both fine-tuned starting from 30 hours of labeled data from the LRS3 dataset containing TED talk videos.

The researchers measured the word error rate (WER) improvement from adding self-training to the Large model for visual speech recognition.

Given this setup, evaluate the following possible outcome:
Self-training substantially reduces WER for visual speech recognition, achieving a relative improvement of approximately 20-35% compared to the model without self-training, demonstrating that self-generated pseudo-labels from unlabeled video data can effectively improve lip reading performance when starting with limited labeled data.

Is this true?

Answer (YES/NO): NO